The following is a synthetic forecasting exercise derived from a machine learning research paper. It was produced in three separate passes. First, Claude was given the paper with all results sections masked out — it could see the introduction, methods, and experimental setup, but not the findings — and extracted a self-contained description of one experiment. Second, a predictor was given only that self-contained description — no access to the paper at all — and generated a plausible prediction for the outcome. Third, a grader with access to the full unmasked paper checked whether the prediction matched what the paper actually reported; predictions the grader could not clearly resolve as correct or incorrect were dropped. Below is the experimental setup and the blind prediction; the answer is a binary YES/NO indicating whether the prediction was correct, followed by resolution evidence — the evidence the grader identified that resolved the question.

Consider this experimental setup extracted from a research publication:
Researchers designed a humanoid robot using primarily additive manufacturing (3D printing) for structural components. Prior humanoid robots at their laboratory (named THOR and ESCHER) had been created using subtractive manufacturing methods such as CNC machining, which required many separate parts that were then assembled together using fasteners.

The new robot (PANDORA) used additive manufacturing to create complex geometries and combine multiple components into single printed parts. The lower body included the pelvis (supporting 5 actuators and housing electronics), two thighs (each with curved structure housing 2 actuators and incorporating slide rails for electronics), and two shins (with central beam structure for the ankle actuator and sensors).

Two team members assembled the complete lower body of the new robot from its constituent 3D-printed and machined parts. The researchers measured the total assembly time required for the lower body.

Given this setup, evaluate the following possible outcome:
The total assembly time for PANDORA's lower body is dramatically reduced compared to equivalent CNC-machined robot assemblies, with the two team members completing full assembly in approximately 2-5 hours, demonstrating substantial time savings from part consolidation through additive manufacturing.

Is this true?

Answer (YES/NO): NO